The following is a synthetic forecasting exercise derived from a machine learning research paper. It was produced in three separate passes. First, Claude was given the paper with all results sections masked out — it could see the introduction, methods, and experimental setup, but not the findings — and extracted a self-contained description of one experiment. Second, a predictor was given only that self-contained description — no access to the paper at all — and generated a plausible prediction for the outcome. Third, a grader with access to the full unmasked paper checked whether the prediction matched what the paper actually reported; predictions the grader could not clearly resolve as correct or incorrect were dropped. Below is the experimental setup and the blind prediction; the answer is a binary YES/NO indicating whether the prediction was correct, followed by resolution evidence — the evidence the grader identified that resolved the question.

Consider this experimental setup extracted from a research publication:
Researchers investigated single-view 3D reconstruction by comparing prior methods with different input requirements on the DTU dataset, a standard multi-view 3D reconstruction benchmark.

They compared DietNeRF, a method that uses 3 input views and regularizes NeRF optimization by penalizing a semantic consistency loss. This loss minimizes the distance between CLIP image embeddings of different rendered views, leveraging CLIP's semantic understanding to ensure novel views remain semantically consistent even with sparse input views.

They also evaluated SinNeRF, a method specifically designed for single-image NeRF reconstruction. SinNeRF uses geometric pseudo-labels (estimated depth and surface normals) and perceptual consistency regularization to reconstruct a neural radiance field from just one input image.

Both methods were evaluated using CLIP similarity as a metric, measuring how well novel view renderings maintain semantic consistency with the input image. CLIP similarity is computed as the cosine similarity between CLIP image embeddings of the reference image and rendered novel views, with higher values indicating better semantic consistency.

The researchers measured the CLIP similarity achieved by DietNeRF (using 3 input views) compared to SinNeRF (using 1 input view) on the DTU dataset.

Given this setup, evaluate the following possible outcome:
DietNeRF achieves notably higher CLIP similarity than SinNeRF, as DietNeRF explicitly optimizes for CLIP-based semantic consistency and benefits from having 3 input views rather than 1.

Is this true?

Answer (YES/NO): NO